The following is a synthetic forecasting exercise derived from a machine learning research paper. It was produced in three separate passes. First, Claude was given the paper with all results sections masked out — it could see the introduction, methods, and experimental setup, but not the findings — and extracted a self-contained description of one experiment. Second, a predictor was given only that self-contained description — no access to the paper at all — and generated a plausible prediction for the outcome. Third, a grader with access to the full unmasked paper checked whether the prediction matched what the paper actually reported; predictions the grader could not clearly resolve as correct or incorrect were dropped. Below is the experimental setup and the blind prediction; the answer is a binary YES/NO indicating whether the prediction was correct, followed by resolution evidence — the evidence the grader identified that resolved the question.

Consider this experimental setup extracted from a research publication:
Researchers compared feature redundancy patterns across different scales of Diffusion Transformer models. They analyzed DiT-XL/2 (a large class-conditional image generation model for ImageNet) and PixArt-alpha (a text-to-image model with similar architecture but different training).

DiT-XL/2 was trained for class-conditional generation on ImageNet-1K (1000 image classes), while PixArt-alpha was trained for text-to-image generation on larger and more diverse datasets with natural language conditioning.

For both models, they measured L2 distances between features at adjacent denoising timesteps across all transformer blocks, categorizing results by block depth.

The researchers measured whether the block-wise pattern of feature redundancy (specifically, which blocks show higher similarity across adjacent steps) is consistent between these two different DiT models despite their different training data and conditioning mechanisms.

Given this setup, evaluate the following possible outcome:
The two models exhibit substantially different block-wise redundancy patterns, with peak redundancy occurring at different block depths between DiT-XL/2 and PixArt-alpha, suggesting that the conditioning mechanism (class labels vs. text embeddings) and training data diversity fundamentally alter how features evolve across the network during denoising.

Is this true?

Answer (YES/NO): NO